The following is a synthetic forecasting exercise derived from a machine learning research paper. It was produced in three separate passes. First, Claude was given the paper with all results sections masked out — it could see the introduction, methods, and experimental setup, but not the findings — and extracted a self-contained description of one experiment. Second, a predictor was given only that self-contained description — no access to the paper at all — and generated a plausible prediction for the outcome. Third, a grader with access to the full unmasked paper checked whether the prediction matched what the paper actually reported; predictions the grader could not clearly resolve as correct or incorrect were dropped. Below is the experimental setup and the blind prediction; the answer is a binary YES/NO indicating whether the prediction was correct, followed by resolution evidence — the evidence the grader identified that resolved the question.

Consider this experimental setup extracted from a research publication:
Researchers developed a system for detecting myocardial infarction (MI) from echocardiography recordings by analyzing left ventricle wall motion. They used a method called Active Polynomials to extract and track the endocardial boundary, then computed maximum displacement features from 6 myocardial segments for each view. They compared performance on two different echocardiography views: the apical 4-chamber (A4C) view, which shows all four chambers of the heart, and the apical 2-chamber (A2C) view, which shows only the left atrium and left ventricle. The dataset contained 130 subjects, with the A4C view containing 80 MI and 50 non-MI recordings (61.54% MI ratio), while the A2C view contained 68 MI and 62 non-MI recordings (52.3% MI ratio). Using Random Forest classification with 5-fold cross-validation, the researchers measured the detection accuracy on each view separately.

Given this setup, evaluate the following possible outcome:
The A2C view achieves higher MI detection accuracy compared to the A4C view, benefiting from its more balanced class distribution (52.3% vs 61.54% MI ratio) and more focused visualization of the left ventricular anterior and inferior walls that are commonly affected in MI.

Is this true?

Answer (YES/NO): NO